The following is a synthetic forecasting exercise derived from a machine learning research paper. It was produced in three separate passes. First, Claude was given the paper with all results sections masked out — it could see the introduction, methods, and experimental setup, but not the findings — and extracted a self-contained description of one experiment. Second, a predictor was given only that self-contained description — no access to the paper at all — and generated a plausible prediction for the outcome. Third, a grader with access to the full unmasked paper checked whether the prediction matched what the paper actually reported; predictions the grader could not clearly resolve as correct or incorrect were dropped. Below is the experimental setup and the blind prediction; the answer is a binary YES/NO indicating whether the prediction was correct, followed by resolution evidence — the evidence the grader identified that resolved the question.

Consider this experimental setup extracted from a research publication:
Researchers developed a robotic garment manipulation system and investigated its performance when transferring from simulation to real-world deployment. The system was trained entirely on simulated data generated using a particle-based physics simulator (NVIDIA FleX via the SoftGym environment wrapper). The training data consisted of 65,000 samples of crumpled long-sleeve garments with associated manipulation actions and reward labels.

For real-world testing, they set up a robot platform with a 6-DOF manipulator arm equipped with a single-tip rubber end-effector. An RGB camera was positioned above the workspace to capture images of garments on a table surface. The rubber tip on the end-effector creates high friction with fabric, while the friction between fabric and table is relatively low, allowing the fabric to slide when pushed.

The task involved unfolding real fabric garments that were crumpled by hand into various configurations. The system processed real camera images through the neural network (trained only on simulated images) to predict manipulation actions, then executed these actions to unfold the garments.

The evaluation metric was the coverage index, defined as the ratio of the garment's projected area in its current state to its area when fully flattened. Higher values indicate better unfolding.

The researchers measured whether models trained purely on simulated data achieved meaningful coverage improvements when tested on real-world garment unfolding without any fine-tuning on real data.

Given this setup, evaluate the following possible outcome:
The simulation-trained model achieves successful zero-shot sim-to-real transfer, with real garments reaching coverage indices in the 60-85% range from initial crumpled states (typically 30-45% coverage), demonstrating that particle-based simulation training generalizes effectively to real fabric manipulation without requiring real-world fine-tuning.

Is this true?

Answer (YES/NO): NO